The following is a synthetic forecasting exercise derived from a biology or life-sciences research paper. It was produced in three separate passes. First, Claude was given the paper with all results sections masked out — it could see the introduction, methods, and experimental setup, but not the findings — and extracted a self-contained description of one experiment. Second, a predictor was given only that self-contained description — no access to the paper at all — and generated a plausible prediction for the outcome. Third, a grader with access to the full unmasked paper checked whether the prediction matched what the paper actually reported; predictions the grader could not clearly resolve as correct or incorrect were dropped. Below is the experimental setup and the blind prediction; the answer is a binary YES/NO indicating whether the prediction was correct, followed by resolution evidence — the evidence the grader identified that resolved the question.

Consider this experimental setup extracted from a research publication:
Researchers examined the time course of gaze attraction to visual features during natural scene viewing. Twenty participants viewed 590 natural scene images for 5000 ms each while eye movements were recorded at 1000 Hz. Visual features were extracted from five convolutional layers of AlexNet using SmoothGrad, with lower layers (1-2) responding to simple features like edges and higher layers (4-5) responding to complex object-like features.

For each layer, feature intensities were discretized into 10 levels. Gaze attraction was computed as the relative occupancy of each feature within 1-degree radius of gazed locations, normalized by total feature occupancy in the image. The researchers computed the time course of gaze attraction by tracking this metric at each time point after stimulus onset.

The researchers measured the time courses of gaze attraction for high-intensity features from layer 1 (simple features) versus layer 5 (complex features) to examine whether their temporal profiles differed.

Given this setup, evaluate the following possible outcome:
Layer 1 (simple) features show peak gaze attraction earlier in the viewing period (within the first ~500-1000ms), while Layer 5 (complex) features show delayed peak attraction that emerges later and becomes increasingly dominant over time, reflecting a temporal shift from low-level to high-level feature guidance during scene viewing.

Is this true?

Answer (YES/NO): NO